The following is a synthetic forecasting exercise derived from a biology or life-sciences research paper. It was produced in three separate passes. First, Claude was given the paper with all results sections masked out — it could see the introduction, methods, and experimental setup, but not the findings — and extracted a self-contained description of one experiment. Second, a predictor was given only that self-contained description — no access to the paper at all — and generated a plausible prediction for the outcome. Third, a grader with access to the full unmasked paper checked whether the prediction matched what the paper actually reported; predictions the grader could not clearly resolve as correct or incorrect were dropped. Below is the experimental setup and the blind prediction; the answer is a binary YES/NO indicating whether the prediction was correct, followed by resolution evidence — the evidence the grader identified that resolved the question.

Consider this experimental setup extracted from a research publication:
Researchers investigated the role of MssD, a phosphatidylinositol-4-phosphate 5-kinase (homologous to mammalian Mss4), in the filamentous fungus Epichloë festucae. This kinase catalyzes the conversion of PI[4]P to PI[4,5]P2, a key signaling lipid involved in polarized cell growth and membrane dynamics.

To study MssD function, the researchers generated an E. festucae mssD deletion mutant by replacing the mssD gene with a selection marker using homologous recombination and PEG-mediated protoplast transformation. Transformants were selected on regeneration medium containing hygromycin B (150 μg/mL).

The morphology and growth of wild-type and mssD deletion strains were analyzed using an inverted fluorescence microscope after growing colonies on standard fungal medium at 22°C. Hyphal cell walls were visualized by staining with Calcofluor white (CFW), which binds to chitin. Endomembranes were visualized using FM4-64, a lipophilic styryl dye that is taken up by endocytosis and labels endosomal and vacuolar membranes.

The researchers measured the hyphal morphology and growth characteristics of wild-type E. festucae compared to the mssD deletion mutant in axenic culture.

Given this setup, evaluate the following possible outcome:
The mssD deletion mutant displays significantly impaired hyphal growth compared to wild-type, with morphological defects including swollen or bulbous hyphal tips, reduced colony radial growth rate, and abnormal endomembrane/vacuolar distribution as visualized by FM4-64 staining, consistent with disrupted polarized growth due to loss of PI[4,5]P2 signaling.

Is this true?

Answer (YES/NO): NO